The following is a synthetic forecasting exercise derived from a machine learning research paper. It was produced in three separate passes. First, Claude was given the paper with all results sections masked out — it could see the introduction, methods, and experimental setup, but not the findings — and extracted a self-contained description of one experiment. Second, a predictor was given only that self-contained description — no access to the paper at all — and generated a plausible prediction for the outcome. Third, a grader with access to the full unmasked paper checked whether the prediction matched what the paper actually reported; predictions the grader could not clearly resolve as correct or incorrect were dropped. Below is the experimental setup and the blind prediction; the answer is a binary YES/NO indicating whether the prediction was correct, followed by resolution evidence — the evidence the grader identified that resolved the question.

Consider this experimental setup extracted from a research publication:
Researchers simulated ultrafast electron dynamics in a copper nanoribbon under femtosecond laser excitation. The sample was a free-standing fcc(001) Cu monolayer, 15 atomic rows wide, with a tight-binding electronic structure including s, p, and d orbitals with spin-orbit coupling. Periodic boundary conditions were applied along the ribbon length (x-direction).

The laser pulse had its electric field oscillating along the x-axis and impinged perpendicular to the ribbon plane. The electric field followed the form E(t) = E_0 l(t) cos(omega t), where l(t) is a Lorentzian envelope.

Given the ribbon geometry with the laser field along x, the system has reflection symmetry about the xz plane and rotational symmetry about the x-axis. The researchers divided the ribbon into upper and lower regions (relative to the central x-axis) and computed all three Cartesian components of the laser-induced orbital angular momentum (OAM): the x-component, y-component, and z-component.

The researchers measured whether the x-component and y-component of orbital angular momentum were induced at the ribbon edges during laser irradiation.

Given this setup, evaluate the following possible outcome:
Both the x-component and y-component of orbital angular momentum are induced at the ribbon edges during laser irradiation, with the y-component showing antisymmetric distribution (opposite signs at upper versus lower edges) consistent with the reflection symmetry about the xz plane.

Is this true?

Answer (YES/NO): NO